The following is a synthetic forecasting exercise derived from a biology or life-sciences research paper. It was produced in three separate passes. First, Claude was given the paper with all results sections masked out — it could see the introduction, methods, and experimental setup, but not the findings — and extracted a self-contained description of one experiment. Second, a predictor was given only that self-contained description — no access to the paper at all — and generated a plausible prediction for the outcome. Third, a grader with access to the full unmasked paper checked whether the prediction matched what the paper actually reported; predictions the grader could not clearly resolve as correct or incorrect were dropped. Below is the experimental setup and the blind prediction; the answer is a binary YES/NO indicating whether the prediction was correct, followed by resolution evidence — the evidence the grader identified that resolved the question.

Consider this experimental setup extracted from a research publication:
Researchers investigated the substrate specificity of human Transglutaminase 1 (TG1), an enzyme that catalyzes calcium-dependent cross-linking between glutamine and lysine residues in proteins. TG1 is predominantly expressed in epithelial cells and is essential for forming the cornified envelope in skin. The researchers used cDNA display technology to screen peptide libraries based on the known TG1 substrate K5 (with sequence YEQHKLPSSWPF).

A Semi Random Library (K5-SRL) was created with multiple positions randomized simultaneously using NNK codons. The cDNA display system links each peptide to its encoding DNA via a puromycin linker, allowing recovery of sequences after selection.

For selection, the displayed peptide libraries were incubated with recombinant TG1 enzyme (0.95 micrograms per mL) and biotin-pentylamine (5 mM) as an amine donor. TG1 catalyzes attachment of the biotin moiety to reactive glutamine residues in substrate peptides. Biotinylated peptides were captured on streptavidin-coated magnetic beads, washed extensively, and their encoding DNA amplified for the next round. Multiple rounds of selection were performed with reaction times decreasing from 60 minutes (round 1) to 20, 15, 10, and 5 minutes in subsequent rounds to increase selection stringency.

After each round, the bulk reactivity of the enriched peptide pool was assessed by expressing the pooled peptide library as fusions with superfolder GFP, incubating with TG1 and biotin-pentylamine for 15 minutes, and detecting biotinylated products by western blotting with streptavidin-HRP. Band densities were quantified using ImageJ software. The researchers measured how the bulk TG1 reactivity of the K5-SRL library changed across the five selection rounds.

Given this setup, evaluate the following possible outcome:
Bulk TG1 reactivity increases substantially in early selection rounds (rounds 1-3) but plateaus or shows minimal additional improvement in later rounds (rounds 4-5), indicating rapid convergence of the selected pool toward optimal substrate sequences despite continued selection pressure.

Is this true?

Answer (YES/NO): NO